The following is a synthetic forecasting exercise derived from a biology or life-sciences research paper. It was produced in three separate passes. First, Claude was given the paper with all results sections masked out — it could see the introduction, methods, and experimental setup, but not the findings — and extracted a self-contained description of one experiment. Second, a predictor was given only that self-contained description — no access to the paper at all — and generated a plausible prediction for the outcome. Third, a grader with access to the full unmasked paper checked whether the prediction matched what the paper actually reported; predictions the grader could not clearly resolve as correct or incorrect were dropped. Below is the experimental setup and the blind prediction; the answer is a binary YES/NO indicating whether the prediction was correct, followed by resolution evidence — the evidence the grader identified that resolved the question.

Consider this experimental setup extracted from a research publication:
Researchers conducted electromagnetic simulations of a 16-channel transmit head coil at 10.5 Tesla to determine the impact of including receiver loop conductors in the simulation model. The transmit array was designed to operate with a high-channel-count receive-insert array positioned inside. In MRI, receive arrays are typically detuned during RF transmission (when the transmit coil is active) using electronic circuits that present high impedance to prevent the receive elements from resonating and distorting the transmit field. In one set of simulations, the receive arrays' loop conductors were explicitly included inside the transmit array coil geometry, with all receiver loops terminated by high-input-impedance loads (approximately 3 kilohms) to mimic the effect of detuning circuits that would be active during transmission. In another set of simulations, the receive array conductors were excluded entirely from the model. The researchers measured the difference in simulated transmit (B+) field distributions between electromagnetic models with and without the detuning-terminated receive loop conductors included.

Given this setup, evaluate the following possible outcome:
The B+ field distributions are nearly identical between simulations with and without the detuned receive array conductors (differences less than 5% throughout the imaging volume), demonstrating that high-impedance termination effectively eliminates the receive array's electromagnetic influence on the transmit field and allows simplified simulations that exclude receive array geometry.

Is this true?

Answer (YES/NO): YES